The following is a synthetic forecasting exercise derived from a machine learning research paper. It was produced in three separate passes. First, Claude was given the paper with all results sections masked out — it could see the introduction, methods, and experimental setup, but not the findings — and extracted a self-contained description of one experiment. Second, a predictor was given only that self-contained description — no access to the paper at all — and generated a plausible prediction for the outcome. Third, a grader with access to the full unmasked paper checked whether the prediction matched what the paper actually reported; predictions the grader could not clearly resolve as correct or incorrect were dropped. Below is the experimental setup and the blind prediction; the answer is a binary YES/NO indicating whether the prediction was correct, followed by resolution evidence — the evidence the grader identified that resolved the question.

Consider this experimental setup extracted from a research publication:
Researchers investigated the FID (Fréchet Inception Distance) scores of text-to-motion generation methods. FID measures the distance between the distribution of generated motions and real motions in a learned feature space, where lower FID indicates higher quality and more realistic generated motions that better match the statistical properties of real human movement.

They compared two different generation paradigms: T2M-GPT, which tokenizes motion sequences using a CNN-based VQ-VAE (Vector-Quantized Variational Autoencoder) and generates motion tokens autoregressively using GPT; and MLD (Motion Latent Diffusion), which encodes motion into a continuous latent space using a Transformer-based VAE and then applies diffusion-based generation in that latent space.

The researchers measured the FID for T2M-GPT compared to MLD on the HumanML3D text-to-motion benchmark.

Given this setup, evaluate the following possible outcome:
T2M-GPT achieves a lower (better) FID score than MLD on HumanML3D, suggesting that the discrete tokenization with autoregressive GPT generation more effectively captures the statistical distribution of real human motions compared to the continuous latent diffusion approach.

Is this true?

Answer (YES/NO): YES